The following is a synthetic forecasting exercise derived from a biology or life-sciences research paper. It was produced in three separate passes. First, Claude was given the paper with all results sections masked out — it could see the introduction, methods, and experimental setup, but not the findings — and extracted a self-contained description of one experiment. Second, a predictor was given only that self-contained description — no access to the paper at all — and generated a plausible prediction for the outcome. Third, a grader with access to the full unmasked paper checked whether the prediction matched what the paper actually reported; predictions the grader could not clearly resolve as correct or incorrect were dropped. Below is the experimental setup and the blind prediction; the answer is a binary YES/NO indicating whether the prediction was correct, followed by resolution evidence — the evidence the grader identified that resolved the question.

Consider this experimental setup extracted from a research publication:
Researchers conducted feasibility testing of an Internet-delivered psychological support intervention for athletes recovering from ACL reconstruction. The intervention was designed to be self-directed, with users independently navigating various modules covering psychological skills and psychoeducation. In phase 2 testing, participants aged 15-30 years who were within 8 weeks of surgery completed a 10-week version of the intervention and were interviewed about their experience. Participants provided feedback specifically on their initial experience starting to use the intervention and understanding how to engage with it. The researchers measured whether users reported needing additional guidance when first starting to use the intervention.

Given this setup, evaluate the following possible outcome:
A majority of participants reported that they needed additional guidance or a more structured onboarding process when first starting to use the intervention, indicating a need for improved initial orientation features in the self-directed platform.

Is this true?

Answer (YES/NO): YES